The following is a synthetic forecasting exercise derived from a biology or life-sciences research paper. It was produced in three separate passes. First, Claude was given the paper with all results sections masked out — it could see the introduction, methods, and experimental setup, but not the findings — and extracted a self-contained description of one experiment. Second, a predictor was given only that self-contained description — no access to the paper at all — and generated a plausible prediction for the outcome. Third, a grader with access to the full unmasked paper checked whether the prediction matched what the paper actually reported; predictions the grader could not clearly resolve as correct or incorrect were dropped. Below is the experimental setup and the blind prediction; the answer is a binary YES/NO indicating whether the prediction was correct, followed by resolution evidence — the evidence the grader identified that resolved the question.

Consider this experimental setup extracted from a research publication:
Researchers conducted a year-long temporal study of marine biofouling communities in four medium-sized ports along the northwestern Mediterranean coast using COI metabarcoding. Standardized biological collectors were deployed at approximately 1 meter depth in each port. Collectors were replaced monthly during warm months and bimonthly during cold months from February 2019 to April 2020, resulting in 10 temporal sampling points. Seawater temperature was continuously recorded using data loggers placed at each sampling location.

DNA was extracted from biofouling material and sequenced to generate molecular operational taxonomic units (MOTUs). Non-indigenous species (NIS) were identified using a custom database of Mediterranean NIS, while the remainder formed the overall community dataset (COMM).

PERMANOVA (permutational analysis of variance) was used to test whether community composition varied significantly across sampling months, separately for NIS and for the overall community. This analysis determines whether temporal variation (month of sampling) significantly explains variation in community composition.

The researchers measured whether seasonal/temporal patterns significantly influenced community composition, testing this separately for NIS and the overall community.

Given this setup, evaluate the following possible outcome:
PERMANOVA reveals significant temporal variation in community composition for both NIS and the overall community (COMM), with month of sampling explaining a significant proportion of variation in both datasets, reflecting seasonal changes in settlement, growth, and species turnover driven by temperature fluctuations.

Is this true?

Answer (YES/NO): YES